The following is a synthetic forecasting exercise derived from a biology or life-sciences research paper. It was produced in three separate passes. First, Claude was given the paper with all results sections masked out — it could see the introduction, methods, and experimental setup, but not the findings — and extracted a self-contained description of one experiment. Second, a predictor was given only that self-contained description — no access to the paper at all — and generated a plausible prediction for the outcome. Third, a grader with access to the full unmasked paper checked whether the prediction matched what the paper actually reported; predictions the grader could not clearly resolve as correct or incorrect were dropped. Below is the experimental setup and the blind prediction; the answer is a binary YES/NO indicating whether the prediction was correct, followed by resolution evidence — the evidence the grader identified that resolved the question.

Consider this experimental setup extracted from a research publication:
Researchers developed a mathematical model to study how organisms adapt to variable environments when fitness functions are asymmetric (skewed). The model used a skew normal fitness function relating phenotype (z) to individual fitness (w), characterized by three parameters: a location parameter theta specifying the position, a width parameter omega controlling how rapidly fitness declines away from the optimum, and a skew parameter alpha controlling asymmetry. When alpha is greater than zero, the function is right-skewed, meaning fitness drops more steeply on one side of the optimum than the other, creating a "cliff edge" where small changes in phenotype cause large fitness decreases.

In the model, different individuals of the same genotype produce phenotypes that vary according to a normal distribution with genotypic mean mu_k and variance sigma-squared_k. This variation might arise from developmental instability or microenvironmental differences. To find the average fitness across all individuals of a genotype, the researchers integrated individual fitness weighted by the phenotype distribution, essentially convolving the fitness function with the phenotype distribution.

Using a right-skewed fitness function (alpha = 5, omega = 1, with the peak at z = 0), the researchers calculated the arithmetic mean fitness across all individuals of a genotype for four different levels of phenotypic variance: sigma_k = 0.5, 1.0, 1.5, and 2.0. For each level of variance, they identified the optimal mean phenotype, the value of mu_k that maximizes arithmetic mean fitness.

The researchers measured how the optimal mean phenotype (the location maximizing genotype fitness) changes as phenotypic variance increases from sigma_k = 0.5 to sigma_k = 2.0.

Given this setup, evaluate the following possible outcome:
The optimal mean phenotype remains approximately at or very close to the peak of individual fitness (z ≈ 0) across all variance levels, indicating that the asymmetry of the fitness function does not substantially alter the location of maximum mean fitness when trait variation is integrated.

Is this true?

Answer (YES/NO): NO